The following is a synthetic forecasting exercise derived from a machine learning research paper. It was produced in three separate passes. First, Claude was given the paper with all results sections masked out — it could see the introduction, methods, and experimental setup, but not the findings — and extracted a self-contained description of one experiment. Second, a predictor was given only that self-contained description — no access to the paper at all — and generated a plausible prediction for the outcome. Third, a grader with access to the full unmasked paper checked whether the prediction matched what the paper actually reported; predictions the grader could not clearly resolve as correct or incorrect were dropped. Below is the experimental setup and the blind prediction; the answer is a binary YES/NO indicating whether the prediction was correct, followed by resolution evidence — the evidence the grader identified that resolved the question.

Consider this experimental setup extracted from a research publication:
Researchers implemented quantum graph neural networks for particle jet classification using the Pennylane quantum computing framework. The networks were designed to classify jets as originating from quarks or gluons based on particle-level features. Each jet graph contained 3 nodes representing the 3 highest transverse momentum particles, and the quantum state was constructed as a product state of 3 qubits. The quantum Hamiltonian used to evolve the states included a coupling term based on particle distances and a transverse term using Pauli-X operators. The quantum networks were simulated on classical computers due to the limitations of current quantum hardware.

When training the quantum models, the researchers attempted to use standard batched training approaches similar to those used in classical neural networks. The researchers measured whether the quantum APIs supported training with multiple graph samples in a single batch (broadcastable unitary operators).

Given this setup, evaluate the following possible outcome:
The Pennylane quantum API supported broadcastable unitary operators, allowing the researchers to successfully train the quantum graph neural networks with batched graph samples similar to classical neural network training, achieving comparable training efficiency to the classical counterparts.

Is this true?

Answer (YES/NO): NO